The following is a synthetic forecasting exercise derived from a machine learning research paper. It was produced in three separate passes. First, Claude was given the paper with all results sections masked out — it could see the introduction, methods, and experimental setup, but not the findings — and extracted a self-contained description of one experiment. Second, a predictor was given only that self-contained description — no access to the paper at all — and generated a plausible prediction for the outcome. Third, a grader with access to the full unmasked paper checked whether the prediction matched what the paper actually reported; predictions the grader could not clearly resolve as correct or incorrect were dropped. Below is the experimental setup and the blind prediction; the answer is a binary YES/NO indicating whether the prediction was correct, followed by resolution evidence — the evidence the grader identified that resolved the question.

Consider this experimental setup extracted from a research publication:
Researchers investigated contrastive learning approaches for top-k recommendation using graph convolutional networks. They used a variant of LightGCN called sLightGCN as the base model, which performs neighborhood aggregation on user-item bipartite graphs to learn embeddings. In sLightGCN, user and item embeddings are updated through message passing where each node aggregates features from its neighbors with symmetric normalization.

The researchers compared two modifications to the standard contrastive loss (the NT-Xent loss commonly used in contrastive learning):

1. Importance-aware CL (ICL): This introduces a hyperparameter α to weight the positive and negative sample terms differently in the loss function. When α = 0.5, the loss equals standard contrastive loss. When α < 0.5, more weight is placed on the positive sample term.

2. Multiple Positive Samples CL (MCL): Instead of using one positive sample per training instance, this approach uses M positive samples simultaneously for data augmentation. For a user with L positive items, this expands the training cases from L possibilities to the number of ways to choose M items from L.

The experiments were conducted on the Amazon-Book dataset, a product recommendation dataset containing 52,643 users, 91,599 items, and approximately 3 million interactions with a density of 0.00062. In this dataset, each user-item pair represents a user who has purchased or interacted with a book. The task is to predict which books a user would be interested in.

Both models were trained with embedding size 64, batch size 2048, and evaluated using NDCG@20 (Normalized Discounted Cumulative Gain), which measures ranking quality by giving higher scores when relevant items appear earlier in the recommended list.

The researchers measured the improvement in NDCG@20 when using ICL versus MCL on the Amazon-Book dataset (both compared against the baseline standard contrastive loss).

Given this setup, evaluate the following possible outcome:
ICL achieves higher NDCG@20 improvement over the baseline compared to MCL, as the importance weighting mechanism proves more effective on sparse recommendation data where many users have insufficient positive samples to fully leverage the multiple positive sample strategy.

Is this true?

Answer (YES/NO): YES